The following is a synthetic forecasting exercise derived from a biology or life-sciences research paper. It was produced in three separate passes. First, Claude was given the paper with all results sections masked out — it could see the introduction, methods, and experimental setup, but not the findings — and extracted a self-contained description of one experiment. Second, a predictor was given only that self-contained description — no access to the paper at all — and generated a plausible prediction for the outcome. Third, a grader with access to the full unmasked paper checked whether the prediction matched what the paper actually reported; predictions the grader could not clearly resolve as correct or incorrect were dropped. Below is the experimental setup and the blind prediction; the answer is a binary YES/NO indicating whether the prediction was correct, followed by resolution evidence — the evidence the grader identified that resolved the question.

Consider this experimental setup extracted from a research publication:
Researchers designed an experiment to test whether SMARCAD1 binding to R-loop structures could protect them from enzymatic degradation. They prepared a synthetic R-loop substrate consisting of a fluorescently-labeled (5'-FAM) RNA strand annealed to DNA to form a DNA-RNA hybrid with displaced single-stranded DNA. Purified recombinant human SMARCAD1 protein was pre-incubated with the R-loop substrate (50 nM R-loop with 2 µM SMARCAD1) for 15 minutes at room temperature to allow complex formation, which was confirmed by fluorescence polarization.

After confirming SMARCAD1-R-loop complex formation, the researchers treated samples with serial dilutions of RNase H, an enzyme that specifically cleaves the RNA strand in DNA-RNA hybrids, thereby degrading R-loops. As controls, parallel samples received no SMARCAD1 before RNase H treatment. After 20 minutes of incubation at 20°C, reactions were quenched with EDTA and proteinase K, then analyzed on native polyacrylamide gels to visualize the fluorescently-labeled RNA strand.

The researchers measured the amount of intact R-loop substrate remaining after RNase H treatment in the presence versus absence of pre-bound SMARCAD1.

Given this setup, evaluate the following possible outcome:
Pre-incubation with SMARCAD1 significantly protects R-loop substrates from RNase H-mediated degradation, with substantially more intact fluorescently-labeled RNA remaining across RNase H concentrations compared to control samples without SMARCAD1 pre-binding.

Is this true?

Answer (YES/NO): YES